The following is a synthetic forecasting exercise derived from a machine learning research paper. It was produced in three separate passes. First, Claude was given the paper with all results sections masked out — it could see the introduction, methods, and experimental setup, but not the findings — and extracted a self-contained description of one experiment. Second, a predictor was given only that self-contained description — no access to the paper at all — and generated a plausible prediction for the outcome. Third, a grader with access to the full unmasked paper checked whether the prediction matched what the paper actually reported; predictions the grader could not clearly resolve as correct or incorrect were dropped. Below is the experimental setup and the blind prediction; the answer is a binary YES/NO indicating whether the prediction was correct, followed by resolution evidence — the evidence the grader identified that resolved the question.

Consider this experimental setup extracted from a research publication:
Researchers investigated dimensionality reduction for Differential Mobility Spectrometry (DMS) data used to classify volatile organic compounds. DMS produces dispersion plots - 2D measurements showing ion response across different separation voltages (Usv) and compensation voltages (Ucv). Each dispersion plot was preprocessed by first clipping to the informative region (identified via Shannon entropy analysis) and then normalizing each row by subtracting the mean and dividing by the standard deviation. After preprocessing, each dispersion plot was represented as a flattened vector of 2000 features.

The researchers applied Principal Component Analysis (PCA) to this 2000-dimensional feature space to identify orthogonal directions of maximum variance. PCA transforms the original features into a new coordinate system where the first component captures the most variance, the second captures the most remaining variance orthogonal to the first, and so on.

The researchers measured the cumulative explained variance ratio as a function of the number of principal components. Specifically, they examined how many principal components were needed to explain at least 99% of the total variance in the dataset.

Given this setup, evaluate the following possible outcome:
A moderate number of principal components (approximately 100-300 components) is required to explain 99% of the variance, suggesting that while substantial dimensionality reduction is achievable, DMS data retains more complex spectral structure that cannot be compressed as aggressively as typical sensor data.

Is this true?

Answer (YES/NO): NO